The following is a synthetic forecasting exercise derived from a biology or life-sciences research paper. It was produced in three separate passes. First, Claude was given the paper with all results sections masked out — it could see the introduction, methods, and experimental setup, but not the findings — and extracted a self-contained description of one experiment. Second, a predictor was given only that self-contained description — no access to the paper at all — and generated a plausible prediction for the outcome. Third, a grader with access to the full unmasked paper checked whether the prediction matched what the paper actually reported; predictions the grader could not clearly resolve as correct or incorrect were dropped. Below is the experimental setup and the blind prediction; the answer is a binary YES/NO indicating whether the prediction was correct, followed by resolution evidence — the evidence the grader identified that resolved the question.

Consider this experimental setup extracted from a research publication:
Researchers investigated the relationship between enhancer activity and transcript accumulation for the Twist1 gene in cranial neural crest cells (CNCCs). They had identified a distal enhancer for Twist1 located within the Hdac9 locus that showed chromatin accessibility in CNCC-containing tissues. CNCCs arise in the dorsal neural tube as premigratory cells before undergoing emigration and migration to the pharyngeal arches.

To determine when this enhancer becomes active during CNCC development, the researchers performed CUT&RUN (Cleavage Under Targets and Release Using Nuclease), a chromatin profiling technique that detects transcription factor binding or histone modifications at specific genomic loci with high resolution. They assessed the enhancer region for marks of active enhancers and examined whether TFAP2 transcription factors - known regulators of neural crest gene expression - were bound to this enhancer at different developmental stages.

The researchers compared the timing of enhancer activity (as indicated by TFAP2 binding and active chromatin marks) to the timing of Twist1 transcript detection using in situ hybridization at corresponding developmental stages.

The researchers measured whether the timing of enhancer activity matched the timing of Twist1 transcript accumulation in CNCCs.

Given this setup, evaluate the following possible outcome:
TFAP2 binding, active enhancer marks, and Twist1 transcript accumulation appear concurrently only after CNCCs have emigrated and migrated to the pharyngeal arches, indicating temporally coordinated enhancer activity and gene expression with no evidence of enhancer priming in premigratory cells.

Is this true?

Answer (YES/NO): NO